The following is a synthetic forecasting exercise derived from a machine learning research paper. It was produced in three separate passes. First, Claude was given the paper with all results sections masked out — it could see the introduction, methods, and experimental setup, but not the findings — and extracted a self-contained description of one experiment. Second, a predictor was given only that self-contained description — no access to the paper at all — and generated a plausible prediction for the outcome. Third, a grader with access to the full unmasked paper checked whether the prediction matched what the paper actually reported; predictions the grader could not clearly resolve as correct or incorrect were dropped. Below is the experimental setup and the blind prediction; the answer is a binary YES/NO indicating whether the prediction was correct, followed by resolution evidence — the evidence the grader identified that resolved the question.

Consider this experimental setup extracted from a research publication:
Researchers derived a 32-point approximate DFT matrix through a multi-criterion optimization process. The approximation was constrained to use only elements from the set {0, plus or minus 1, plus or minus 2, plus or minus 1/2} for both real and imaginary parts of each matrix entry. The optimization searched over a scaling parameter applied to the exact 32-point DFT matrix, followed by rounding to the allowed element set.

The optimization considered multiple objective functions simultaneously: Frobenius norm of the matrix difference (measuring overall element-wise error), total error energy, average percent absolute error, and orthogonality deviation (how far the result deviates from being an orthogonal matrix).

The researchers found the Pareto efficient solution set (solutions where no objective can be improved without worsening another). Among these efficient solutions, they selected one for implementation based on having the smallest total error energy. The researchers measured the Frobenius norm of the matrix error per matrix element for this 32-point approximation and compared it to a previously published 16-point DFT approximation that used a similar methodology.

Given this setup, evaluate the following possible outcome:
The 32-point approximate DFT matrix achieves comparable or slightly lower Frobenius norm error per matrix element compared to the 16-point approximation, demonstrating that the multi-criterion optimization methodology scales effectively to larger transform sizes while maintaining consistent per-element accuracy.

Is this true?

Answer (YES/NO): NO